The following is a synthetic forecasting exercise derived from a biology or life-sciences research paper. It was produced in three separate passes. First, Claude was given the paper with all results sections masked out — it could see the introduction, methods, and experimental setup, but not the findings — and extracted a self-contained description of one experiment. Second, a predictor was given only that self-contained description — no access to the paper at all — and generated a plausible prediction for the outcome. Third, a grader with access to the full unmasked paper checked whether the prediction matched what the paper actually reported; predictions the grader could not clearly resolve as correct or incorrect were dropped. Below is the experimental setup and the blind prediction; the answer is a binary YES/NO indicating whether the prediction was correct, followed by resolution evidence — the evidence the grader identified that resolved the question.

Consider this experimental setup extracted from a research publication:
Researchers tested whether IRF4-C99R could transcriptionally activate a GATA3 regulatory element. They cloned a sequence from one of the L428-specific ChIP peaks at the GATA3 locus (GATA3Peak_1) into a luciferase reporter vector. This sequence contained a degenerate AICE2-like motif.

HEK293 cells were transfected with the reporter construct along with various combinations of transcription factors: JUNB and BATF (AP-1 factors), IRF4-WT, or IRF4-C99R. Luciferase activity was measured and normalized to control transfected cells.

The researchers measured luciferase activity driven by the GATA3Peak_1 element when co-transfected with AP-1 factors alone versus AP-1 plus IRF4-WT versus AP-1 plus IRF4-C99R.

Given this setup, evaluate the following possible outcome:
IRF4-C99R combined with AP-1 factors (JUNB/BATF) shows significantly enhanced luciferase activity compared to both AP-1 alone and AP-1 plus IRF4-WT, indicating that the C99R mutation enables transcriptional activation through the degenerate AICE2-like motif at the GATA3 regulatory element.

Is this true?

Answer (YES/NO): YES